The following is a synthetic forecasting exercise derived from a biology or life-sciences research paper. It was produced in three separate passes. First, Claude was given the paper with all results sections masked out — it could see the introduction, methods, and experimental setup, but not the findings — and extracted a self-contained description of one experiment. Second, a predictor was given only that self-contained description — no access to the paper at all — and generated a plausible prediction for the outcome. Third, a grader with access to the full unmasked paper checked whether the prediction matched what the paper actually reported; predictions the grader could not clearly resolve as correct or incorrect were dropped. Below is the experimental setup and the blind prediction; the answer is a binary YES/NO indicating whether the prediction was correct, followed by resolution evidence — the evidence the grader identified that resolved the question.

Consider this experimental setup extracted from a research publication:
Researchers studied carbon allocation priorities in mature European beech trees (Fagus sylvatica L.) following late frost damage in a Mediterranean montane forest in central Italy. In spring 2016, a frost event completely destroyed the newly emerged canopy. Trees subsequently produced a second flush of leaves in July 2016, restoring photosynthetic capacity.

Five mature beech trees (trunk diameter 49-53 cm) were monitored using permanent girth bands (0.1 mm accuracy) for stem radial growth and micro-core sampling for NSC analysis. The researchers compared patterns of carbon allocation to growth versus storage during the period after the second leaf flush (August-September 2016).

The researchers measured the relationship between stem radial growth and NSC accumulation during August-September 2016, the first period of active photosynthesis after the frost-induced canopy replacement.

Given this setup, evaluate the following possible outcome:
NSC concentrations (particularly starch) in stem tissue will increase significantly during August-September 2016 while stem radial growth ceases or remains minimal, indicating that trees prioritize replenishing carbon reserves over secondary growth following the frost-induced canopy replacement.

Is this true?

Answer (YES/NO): YES